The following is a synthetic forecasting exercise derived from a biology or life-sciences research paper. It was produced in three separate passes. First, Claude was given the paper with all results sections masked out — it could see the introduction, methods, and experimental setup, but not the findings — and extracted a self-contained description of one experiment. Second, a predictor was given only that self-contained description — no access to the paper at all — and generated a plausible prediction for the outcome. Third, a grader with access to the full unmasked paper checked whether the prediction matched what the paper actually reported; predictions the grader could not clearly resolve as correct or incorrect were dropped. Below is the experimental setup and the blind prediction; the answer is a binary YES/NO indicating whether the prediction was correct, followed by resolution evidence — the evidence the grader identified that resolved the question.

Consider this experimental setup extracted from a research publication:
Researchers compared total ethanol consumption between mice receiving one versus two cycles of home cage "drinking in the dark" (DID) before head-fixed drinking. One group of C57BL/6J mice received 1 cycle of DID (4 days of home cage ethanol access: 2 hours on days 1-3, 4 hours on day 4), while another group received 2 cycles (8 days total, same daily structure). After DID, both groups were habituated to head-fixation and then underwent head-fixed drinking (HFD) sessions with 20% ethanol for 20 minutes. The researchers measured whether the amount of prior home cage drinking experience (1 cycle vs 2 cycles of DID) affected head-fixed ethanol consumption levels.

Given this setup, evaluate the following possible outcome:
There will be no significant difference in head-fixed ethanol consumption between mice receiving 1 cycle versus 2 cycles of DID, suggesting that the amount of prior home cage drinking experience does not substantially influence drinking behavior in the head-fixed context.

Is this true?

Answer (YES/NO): YES